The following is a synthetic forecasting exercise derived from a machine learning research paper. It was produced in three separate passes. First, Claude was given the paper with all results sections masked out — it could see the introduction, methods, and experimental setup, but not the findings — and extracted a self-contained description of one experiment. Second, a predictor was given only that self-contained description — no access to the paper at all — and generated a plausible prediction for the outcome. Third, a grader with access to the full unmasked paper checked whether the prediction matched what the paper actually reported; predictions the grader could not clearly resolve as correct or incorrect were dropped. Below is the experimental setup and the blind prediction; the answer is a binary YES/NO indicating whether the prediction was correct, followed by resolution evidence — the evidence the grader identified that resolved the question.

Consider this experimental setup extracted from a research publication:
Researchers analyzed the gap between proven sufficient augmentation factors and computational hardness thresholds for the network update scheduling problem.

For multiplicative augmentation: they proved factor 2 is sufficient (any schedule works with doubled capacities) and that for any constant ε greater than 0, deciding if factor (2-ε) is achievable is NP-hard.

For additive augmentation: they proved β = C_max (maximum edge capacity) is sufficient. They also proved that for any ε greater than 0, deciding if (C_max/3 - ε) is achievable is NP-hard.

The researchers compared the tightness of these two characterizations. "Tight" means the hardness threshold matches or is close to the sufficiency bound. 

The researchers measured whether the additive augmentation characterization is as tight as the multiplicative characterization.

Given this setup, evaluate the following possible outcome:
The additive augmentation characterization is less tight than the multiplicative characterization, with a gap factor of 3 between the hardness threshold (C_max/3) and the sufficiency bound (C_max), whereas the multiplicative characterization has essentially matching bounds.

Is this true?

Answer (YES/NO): YES